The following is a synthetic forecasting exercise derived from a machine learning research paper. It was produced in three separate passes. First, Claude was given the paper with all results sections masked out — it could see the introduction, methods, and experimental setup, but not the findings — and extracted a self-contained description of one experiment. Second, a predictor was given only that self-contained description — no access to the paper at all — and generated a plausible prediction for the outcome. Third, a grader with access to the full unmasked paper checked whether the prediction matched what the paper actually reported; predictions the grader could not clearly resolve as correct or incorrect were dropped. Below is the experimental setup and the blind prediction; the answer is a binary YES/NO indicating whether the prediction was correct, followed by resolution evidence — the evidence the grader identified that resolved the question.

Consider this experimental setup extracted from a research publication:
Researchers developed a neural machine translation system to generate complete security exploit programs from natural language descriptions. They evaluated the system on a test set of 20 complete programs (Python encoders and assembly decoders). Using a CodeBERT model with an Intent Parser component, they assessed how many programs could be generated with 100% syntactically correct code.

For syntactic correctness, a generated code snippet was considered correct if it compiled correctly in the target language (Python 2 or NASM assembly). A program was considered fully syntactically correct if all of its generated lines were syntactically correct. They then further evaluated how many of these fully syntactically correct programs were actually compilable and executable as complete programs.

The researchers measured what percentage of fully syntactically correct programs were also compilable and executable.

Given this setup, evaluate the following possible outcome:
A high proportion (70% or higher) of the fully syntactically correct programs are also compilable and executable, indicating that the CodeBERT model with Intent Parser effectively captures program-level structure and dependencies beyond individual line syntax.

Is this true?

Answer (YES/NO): NO